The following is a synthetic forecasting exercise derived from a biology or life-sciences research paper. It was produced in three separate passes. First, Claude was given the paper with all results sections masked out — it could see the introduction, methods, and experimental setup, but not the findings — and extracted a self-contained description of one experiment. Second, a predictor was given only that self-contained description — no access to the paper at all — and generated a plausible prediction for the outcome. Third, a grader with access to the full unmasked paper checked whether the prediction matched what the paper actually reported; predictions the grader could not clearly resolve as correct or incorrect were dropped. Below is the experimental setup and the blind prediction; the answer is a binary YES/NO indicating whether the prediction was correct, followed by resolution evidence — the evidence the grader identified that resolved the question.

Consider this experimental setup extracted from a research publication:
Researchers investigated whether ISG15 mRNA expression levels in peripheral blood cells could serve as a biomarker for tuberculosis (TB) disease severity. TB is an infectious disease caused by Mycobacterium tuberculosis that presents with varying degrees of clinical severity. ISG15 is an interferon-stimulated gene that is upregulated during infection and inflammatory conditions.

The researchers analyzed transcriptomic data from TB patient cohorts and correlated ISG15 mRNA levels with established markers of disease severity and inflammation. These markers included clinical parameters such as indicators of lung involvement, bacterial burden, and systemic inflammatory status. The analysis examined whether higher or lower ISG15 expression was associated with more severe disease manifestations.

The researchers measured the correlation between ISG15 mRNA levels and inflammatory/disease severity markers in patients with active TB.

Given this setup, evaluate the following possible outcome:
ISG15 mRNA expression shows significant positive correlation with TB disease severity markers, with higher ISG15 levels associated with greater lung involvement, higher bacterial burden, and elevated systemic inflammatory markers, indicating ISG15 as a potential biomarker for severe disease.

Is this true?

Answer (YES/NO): YES